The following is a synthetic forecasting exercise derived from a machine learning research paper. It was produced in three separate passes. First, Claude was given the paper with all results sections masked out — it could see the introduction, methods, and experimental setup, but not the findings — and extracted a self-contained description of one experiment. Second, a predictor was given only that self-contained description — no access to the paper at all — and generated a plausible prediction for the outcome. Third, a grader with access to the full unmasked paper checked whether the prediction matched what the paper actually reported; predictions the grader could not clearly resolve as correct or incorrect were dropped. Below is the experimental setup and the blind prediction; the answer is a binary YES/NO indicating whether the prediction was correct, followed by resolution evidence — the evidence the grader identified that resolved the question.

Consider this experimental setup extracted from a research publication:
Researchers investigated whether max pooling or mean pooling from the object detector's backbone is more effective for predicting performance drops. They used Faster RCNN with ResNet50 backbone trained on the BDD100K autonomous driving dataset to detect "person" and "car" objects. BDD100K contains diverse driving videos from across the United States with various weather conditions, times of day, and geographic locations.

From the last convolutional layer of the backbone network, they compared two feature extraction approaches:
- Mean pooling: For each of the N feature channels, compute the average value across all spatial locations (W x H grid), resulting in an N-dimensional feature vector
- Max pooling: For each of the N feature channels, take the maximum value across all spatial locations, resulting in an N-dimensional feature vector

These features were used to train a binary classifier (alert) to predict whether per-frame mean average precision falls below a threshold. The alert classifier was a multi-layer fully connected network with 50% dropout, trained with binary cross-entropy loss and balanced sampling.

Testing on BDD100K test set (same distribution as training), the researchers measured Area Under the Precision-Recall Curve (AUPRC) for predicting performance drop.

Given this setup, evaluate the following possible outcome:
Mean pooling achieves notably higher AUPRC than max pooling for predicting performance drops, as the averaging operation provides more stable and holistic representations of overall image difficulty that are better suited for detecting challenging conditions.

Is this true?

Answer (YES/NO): NO